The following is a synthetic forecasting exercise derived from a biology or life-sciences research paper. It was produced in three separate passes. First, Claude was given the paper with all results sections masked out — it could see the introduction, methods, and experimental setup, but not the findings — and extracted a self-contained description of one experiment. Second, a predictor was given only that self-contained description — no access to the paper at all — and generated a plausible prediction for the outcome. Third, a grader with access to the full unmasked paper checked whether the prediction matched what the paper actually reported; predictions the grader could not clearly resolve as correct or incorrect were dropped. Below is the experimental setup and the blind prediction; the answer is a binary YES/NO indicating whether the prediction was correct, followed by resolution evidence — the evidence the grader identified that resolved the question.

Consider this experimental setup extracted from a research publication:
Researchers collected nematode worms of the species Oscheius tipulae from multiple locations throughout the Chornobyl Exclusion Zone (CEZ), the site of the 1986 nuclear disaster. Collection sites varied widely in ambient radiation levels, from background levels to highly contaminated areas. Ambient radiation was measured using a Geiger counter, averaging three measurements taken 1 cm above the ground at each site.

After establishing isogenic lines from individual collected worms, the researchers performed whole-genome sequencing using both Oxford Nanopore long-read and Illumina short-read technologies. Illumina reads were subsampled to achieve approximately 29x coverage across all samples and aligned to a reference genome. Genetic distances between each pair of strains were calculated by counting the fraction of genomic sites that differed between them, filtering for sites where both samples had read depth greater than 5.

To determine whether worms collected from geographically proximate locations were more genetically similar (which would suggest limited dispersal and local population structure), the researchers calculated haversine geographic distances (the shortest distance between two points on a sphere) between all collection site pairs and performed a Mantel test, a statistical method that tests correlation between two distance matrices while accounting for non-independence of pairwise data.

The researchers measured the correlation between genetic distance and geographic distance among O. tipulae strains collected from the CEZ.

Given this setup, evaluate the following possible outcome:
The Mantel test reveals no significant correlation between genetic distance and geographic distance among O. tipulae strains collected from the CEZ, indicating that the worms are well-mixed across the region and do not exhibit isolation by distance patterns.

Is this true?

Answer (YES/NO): YES